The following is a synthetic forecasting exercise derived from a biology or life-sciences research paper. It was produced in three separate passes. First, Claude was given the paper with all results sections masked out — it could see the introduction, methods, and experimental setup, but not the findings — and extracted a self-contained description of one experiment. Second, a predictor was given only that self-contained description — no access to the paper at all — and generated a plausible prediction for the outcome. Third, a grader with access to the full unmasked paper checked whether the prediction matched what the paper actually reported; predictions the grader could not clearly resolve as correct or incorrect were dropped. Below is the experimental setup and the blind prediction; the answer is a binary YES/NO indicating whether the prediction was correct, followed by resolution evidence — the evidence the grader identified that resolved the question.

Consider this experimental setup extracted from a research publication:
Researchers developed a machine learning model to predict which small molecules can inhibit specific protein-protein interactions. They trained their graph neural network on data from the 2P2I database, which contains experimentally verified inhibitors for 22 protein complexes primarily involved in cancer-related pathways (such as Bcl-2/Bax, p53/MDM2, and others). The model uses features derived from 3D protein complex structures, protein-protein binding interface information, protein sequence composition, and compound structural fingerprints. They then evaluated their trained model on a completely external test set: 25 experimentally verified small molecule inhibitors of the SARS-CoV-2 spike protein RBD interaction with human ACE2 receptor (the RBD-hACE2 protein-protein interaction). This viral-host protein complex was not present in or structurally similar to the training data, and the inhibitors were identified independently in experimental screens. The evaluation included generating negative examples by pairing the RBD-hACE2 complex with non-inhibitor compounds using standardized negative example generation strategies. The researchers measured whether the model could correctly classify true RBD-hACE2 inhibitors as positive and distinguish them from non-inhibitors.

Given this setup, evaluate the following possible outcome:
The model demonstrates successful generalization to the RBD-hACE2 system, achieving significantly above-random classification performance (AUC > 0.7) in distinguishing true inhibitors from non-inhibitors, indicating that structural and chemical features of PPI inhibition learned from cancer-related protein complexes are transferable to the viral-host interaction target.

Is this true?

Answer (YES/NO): YES